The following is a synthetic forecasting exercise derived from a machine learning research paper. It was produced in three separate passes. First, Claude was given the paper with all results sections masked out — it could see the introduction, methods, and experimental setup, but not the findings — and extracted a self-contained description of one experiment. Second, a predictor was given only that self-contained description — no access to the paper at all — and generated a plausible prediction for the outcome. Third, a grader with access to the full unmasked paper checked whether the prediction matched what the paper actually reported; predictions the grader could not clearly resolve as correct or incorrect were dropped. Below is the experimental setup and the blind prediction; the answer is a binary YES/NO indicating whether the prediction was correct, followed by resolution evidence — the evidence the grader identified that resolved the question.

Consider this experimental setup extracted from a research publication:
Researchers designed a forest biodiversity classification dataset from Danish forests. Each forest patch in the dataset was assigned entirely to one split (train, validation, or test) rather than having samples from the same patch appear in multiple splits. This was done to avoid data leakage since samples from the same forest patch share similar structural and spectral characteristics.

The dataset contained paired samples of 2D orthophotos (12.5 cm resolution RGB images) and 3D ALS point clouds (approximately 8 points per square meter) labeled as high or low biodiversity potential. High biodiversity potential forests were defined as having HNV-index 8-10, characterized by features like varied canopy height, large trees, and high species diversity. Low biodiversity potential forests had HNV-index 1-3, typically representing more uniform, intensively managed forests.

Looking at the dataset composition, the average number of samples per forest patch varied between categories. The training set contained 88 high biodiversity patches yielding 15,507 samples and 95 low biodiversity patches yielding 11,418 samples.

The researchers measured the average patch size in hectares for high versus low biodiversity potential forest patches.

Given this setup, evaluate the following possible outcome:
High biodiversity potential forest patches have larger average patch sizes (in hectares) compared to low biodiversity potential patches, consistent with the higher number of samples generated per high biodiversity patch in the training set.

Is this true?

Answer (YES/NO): YES